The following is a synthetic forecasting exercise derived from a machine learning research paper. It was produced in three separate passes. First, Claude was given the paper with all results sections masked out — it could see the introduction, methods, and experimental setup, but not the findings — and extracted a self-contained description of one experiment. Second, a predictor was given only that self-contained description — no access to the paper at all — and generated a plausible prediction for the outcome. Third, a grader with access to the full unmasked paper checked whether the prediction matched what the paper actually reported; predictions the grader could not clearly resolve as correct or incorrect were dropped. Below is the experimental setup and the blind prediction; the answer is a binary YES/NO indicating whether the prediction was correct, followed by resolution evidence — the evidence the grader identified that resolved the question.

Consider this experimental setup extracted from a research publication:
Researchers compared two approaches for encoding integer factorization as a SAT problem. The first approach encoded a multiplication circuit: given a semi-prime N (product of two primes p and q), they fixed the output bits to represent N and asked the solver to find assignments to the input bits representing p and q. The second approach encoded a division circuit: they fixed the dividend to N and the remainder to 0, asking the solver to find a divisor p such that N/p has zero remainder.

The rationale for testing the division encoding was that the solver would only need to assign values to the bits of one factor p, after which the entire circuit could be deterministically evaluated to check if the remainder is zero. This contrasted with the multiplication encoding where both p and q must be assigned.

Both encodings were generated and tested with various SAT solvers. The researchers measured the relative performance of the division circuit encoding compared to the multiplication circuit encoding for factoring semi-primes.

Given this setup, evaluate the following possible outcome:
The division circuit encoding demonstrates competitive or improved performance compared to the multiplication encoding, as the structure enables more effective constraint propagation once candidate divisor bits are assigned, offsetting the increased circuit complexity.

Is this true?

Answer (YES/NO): NO